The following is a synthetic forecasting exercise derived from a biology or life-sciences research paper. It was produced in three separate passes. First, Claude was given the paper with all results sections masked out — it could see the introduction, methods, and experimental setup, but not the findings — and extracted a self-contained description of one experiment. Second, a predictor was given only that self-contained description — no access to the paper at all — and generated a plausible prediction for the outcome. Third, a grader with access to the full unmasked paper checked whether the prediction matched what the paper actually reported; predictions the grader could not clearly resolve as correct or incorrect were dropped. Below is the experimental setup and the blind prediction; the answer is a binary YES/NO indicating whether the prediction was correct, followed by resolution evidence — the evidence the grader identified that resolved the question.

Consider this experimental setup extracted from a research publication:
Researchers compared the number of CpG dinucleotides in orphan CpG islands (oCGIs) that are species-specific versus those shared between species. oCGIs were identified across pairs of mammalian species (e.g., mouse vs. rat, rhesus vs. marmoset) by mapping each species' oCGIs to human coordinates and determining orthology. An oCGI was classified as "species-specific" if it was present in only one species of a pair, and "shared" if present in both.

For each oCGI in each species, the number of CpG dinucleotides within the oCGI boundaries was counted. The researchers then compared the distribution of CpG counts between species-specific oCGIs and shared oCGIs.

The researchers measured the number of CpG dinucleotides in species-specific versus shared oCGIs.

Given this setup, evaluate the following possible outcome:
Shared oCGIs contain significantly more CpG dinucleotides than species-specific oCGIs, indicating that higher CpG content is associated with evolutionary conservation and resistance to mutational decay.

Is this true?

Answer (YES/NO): YES